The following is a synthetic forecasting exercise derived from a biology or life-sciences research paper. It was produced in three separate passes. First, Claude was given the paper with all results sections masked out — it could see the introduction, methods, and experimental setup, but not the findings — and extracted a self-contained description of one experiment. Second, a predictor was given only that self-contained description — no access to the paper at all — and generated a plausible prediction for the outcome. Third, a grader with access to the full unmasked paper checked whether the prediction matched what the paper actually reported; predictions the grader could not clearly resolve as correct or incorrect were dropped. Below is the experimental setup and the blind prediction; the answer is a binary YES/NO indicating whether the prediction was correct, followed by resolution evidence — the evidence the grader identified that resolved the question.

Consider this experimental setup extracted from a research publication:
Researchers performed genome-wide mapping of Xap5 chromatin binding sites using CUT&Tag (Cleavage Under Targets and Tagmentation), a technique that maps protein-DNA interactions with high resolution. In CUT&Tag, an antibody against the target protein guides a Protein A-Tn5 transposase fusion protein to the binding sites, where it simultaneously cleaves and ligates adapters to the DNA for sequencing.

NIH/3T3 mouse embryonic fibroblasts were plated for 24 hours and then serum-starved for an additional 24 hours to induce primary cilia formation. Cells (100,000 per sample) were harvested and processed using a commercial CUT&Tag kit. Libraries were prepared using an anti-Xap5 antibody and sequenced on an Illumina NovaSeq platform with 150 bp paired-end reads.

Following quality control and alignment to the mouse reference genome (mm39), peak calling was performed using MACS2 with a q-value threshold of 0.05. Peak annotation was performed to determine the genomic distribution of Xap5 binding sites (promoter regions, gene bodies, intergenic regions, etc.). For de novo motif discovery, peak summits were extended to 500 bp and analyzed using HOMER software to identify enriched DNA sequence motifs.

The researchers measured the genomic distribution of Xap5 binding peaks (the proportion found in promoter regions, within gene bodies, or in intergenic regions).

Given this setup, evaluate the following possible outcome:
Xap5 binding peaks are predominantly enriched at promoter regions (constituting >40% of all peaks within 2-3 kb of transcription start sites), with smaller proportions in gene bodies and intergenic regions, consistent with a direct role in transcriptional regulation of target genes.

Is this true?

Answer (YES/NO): NO